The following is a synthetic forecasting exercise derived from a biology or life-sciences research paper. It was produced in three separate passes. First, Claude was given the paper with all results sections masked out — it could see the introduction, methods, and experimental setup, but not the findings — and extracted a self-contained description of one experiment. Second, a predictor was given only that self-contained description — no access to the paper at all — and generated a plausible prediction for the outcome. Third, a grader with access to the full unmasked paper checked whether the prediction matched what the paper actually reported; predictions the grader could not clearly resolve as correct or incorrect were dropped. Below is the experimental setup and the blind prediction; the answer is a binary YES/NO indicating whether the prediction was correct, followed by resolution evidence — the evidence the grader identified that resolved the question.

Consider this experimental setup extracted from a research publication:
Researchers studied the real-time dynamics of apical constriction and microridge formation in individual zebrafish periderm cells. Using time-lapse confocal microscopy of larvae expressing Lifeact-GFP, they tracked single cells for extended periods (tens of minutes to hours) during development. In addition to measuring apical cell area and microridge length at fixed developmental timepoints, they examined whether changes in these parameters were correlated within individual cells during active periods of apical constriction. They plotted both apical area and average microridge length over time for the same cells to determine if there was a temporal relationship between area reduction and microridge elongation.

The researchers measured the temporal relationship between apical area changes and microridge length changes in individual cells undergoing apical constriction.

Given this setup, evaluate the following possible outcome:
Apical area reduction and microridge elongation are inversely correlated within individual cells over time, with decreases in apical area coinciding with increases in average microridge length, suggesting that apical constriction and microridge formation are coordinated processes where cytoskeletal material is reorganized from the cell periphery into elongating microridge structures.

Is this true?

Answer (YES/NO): YES